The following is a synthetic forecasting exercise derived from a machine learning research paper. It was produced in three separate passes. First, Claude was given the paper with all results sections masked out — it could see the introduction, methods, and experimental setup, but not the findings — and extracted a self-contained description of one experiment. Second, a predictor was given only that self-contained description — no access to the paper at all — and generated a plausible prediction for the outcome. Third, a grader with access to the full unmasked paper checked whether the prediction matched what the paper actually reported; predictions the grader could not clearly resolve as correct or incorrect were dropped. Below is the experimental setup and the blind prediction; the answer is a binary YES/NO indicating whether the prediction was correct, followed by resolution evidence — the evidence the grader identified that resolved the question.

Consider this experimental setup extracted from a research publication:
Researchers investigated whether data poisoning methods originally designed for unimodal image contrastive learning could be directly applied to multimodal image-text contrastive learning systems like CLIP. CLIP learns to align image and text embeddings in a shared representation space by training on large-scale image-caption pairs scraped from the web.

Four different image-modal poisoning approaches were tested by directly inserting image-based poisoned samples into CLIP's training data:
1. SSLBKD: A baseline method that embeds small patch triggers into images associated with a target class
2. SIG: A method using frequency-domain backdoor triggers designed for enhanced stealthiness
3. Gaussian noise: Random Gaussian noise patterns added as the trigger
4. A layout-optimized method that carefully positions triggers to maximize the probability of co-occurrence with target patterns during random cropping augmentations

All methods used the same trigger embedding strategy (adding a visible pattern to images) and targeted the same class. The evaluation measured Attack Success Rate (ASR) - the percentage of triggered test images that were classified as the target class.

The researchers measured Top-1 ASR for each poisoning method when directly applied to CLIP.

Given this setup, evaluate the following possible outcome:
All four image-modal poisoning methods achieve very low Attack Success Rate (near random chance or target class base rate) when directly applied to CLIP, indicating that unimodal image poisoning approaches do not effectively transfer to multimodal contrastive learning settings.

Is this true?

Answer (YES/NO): NO